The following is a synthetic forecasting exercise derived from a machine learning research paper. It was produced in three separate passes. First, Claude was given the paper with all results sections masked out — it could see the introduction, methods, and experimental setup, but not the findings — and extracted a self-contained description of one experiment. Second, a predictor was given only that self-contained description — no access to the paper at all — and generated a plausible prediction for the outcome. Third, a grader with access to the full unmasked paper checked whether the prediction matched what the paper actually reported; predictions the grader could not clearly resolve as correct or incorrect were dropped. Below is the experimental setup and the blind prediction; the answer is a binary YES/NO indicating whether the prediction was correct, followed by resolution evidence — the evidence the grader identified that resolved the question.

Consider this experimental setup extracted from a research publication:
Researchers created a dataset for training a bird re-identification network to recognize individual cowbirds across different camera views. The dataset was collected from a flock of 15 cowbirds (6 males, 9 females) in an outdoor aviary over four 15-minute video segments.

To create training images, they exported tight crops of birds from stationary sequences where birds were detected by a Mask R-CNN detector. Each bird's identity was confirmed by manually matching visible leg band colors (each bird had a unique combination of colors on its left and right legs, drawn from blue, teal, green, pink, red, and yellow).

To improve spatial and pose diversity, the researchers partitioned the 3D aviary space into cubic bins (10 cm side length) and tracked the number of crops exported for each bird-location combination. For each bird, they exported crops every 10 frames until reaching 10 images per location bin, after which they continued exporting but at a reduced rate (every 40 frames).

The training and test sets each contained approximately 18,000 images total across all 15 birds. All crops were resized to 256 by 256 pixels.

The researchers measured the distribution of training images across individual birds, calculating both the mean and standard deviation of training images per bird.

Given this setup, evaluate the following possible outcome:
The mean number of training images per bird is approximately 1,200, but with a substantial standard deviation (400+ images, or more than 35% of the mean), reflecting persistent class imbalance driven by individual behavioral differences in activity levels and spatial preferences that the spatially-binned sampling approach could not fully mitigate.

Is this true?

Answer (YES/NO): YES